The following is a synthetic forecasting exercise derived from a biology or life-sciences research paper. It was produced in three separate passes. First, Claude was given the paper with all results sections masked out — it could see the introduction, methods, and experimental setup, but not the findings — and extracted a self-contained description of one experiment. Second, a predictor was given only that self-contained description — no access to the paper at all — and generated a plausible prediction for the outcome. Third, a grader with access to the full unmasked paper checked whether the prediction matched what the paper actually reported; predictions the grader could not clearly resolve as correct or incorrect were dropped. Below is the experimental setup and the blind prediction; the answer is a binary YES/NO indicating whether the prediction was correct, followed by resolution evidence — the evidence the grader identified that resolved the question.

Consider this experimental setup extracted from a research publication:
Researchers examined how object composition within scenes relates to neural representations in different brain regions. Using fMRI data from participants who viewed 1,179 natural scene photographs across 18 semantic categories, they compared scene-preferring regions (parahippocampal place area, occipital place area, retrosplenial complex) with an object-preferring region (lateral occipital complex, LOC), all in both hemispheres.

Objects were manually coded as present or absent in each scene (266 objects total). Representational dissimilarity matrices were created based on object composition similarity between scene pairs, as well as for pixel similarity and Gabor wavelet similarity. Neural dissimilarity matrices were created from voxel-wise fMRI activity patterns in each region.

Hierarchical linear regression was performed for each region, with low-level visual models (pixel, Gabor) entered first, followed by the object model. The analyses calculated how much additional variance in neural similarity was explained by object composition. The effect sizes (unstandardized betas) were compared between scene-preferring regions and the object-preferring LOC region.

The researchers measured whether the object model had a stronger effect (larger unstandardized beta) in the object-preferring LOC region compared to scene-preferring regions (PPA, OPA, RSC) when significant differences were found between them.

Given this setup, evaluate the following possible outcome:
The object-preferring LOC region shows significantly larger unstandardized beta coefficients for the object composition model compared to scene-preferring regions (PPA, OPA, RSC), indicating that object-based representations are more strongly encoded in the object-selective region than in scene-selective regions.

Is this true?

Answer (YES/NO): NO